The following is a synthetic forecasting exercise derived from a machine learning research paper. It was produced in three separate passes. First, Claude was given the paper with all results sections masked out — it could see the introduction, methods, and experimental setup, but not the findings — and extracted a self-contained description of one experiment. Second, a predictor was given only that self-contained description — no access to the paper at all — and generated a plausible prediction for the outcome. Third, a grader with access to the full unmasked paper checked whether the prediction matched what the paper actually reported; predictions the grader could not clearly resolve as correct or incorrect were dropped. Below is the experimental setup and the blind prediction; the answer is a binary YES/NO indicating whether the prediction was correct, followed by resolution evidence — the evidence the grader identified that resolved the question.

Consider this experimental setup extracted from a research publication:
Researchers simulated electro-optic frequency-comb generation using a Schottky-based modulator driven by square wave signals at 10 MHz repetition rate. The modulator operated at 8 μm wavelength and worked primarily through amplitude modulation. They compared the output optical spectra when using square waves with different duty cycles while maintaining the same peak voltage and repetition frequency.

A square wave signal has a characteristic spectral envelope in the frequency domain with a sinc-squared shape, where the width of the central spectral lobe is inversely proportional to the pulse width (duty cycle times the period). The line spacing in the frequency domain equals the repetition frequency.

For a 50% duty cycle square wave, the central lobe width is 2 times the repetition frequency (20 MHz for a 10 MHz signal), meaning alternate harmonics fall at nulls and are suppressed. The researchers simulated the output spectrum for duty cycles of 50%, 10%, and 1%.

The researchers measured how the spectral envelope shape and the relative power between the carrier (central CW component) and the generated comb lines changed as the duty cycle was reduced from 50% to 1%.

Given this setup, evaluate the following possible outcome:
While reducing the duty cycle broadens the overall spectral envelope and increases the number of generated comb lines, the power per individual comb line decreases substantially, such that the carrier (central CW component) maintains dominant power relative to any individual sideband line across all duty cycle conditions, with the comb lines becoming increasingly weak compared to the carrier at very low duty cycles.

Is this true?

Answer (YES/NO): YES